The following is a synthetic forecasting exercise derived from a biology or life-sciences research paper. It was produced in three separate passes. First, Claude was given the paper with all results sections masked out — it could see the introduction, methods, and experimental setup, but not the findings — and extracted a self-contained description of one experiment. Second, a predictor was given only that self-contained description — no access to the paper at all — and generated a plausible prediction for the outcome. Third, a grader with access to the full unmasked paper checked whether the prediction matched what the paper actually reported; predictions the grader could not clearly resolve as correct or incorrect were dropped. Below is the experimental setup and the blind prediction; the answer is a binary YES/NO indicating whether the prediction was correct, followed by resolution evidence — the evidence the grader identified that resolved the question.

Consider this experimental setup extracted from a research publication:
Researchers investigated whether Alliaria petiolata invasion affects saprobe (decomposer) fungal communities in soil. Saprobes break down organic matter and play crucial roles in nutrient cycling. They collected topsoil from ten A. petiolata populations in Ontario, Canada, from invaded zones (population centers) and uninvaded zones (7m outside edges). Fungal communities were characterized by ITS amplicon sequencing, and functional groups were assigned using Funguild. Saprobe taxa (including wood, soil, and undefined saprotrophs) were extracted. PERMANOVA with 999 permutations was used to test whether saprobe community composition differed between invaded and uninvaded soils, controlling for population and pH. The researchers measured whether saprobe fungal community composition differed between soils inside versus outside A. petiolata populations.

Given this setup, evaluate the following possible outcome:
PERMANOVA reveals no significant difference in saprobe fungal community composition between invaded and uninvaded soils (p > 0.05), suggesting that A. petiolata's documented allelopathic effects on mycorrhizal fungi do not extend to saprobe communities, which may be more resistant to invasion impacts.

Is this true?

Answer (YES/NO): NO